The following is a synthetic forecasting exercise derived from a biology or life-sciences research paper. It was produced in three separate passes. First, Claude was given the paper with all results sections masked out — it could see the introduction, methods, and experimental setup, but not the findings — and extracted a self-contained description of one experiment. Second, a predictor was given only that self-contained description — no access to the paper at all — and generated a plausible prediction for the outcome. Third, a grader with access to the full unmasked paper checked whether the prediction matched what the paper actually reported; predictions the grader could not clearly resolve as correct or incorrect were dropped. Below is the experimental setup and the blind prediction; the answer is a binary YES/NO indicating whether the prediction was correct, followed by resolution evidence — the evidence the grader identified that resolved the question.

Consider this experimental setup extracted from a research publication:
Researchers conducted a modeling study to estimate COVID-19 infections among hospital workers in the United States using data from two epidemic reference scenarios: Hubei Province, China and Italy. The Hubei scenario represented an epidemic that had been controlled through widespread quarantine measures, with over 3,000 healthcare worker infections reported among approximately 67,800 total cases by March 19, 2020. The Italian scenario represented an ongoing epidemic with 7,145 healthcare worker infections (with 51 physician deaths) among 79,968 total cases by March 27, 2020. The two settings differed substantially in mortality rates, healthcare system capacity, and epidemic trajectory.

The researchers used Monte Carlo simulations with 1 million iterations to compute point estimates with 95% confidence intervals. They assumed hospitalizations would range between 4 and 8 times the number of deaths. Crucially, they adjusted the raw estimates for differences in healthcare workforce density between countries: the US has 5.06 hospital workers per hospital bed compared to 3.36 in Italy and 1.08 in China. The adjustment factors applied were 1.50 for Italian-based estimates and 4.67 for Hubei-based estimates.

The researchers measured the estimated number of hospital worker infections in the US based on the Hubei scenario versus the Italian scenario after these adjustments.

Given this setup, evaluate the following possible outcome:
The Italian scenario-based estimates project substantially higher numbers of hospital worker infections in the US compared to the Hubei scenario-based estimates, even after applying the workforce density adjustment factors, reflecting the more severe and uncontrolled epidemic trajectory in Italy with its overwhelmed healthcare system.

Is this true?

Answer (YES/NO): NO